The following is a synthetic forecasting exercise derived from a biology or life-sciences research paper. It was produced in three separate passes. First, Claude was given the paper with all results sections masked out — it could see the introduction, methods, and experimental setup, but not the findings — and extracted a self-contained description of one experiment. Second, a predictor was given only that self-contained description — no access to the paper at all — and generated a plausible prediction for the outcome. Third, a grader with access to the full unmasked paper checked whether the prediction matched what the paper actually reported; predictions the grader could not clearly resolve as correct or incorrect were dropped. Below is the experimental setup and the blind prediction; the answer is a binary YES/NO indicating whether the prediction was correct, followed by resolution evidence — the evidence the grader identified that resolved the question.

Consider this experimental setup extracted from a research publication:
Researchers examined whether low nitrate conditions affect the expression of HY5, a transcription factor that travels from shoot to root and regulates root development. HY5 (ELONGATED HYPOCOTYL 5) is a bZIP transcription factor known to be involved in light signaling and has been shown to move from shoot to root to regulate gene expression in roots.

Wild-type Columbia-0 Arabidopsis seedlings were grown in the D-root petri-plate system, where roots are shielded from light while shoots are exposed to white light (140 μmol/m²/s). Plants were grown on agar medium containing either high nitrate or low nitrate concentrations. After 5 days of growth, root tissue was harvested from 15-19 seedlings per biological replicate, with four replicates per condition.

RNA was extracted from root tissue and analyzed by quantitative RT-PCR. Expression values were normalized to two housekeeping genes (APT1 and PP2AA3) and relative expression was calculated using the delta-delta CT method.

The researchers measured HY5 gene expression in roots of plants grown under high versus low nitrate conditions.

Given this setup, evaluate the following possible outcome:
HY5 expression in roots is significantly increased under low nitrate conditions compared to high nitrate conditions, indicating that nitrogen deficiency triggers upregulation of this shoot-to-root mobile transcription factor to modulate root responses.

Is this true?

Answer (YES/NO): YES